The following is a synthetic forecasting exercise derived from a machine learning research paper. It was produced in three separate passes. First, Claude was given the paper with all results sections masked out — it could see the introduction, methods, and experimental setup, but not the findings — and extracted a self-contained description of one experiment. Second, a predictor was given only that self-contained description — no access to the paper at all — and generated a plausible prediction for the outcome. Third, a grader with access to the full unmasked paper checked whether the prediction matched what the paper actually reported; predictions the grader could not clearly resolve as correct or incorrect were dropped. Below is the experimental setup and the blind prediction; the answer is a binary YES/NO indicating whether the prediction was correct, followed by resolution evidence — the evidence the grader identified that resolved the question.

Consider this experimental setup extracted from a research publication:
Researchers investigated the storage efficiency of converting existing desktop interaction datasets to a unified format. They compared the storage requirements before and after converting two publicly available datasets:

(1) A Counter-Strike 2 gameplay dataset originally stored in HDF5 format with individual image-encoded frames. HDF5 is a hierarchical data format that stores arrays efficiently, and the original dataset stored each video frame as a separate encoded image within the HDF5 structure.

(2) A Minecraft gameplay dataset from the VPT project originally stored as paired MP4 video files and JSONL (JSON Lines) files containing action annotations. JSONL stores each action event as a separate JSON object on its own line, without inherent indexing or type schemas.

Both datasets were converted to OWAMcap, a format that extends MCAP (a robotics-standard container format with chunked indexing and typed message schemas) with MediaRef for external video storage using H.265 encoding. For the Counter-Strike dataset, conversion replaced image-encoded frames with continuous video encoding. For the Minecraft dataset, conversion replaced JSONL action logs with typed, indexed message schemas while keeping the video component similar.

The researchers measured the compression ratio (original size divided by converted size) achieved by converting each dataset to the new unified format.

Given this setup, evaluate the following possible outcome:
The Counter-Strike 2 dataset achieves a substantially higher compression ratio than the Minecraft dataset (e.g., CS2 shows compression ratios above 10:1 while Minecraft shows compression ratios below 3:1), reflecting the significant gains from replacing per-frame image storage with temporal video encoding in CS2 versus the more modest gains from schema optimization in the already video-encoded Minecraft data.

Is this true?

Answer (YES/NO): NO